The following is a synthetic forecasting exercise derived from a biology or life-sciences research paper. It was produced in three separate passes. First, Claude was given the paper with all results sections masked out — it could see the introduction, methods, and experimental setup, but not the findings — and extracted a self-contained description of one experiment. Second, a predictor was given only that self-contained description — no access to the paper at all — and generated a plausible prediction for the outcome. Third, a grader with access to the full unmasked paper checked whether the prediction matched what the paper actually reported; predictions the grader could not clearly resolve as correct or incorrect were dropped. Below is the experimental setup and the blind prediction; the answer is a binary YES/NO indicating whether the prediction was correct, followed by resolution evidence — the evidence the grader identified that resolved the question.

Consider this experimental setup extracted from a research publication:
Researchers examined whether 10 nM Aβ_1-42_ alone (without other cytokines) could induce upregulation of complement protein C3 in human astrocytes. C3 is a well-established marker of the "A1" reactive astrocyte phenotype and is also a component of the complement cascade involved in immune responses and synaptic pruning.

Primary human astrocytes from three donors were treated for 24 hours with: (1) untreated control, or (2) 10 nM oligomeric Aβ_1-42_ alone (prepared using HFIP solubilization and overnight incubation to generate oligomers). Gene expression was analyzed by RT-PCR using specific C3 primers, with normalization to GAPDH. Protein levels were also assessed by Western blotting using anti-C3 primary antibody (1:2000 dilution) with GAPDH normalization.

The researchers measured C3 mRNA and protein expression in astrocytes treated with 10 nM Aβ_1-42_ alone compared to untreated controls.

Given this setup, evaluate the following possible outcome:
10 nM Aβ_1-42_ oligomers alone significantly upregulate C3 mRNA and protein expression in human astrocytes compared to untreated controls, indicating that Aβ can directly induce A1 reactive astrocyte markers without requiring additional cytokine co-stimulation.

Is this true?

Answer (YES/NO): NO